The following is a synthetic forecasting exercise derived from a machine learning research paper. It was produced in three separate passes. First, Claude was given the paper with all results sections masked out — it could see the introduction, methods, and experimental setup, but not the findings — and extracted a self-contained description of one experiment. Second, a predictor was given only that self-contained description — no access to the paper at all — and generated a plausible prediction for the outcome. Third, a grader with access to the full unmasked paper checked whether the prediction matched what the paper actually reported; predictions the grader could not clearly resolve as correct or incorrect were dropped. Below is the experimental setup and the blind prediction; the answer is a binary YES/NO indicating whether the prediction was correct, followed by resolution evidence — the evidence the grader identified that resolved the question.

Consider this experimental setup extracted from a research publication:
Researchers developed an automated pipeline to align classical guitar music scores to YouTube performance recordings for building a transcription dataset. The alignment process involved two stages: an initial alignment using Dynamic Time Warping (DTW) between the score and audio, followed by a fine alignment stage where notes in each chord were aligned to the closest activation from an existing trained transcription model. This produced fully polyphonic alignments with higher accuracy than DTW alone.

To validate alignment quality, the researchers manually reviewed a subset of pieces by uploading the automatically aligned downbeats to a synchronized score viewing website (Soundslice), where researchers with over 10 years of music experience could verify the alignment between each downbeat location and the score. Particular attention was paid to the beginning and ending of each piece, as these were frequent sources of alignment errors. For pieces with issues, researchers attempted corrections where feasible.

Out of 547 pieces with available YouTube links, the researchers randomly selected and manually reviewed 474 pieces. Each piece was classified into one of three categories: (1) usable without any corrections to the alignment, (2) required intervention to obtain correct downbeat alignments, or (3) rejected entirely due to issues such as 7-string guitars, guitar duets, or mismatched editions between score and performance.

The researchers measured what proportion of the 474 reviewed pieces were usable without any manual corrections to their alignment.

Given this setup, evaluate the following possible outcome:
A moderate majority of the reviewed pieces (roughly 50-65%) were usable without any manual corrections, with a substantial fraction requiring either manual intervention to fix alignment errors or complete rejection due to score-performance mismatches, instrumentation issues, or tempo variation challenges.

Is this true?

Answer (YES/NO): YES